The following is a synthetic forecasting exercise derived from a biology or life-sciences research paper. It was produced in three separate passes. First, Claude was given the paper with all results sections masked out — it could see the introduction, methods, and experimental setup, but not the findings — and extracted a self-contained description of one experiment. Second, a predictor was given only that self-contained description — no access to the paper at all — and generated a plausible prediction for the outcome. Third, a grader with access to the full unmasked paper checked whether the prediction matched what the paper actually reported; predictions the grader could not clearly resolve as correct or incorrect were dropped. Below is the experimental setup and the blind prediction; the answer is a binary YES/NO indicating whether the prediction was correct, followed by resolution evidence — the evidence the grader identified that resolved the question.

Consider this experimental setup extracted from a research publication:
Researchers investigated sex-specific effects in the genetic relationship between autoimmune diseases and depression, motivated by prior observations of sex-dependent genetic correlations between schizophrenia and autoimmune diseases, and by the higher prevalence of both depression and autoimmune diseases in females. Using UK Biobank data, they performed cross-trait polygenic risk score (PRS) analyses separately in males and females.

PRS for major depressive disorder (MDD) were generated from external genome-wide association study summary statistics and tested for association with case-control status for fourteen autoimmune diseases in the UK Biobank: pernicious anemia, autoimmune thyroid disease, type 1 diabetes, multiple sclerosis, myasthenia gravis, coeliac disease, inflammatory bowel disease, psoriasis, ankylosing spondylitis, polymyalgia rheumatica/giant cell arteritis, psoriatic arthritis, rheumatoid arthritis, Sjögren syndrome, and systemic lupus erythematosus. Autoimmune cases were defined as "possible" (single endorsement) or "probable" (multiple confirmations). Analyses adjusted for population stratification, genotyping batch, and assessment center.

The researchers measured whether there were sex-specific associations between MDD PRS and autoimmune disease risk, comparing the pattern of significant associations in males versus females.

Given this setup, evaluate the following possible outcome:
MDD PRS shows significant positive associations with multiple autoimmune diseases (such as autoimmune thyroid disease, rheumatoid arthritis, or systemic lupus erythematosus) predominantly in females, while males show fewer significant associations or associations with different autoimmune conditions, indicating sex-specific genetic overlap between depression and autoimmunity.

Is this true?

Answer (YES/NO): NO